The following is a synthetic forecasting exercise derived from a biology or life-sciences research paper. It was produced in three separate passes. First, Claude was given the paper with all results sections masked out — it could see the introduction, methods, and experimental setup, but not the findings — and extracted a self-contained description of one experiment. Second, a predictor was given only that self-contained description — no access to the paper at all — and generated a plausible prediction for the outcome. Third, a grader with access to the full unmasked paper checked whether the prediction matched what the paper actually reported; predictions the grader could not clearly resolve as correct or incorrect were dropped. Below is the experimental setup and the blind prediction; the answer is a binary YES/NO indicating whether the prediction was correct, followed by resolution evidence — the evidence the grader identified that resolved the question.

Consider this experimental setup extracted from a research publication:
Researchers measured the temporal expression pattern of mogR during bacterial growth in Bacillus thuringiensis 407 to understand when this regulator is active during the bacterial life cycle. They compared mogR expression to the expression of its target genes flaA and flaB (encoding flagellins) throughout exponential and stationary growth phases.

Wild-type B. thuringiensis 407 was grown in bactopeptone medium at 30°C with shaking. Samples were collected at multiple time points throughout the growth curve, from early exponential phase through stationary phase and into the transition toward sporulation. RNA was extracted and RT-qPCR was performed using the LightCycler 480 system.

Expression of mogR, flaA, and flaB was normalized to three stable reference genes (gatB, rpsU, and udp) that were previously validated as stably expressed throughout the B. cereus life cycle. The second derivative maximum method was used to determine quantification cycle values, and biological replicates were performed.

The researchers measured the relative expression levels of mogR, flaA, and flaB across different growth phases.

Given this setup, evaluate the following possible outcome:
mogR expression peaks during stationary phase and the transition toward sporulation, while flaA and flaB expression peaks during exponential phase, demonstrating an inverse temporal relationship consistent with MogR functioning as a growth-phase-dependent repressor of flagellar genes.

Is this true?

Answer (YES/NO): NO